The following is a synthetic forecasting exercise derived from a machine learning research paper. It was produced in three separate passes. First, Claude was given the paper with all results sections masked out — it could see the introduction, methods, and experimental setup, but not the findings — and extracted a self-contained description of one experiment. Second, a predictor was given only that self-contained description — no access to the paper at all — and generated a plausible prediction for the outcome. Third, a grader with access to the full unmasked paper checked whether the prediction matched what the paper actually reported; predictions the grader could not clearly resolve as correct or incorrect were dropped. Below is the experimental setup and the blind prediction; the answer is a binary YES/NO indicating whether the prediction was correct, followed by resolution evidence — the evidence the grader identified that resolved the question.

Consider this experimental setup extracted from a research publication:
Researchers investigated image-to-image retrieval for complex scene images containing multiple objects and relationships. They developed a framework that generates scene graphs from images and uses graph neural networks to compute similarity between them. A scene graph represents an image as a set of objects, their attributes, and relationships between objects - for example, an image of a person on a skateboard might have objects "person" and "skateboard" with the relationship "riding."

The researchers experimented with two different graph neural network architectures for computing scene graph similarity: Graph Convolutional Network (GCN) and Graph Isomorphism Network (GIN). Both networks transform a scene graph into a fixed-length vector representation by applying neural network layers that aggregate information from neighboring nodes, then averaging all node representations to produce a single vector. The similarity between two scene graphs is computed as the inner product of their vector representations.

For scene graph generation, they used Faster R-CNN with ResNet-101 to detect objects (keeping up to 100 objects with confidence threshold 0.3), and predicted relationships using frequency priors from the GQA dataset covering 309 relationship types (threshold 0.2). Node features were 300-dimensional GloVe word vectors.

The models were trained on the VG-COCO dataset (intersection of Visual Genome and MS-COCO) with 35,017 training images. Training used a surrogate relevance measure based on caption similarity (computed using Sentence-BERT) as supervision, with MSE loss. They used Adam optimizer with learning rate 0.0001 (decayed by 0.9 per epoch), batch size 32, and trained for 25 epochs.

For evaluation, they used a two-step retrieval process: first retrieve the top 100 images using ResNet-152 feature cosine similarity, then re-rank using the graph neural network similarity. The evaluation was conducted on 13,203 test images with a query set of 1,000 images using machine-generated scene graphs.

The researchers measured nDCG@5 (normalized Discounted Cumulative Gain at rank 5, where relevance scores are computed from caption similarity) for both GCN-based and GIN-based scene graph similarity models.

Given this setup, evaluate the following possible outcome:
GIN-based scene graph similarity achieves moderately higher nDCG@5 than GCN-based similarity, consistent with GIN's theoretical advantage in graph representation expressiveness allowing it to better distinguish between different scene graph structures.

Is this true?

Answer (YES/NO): NO